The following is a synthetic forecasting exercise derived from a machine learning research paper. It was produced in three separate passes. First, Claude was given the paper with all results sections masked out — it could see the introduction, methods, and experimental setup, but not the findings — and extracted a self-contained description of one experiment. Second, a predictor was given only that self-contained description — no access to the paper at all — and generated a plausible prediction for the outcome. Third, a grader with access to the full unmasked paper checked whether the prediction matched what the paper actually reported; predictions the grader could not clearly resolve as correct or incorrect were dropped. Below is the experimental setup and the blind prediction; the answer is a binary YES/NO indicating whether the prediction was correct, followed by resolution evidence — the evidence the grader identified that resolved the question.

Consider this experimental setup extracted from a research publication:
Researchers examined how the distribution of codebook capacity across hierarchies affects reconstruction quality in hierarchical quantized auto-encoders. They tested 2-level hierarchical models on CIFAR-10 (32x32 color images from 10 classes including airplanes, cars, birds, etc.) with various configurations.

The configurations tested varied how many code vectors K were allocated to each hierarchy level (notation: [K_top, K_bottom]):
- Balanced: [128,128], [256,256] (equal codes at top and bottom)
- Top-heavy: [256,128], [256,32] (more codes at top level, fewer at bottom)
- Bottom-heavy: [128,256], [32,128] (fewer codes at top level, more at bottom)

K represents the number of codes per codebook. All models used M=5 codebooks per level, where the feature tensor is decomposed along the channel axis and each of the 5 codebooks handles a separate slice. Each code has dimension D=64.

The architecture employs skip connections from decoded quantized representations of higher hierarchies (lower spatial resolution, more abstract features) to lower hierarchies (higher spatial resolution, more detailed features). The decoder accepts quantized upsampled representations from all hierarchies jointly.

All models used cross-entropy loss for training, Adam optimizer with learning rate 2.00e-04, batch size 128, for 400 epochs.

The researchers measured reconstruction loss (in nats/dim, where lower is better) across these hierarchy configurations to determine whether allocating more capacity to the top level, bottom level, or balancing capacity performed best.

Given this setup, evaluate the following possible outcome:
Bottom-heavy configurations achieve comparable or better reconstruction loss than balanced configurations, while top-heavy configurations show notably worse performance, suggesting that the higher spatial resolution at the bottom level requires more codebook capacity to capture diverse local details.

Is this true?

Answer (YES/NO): NO